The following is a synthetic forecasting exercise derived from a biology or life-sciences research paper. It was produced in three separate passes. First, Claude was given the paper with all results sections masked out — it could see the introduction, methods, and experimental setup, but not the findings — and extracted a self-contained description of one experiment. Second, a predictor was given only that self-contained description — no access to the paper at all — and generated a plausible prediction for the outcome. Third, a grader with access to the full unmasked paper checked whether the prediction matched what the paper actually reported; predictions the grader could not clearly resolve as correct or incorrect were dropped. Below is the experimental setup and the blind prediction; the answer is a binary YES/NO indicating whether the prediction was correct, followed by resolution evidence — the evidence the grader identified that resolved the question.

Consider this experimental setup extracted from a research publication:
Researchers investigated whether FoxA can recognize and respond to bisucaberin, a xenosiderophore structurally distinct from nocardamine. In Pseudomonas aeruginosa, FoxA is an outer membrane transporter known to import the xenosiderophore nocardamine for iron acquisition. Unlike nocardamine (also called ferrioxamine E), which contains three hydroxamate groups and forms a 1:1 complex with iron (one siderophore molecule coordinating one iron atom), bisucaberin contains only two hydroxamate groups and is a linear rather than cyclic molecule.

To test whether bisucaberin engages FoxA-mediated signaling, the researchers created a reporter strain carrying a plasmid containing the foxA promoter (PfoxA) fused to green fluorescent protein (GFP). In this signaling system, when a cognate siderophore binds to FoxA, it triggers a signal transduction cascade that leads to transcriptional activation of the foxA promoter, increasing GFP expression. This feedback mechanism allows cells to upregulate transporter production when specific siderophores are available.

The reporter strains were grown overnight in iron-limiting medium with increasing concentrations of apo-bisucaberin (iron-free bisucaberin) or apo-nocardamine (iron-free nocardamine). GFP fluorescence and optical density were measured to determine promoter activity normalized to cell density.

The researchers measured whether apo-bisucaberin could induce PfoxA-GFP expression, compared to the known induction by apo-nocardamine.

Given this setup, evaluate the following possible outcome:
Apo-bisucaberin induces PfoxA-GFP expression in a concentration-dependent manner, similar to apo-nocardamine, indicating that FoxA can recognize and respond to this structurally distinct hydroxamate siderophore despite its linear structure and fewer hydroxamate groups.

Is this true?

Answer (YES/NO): YES